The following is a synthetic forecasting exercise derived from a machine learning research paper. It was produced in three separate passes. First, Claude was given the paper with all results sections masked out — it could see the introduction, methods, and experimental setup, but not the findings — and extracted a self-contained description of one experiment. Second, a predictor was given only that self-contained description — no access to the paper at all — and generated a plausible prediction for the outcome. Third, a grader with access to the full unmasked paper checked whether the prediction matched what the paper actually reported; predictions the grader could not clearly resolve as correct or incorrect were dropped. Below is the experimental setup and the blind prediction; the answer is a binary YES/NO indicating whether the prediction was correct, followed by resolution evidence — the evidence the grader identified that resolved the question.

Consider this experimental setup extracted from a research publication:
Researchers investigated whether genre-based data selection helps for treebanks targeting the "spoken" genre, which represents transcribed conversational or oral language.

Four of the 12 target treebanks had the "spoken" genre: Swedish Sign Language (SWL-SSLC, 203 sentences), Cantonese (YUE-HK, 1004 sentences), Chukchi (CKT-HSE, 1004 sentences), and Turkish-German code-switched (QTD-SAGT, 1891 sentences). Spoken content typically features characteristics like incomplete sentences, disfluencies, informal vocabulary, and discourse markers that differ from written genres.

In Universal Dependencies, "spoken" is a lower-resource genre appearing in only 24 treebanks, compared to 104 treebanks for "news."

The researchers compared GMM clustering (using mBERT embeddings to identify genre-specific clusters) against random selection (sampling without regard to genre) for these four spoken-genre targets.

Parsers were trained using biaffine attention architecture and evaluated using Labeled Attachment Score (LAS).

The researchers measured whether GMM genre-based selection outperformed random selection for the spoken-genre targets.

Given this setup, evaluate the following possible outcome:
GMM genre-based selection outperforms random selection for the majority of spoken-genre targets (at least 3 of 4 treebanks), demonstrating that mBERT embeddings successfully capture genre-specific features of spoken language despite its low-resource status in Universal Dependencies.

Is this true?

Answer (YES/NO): YES